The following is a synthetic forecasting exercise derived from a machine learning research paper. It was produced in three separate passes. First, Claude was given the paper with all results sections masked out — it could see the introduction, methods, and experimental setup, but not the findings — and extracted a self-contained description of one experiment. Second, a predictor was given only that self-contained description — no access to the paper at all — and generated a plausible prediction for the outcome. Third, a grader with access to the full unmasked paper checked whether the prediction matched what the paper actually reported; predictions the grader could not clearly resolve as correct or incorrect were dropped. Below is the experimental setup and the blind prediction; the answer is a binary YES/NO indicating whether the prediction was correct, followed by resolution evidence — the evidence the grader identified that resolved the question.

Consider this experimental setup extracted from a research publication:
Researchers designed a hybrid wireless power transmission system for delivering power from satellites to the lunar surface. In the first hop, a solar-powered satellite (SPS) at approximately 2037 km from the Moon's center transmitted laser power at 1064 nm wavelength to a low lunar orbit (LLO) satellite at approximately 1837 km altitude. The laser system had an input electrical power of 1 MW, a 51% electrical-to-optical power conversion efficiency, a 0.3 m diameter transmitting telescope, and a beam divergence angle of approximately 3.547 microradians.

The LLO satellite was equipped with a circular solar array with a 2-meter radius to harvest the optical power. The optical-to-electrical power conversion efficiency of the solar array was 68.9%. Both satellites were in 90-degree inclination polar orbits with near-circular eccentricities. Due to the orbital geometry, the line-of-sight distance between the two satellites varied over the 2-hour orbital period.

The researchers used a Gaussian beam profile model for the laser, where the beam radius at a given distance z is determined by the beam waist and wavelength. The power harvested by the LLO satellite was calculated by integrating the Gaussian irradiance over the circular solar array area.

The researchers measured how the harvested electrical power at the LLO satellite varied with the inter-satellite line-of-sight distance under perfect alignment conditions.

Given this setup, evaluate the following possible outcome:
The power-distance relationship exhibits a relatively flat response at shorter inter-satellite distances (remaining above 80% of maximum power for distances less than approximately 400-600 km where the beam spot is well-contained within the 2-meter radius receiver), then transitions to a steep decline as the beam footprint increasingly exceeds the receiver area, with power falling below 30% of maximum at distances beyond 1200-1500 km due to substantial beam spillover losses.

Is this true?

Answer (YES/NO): NO